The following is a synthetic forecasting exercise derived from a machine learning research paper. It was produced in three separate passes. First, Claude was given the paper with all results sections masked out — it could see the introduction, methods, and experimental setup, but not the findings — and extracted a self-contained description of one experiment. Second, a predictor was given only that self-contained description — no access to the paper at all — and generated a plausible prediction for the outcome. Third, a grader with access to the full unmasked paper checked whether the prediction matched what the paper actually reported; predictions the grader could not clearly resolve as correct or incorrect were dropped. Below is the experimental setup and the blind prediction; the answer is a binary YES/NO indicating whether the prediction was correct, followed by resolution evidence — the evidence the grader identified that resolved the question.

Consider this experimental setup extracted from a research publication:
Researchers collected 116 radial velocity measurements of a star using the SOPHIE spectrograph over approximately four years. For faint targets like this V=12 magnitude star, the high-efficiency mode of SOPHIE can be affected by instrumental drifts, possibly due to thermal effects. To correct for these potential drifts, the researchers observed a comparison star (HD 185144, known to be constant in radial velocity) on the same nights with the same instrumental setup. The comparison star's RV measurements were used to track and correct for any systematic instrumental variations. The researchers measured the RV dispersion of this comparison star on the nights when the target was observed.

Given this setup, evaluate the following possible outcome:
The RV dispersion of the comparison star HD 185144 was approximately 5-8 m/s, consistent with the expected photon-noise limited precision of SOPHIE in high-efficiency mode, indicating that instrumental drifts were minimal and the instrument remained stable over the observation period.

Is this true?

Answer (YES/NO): NO